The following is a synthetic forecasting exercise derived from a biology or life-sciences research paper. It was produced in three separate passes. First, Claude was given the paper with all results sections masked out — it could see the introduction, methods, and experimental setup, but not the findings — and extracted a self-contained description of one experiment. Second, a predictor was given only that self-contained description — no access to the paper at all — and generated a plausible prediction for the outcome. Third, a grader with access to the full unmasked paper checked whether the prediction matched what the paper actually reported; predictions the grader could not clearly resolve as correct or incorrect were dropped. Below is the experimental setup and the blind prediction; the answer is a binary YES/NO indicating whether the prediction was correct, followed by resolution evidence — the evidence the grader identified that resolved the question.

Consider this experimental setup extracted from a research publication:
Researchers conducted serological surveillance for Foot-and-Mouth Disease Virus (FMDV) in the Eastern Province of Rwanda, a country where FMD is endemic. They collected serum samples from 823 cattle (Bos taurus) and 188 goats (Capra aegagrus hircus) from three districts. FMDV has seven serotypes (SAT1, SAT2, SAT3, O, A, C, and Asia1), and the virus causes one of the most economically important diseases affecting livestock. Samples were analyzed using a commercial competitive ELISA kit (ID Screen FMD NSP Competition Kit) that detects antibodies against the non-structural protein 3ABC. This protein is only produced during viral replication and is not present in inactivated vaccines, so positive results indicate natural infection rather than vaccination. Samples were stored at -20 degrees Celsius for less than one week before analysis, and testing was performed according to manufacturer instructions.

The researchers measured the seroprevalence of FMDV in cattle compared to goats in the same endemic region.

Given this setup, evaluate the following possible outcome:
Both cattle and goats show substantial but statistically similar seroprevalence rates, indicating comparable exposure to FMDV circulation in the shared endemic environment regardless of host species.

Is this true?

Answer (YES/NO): NO